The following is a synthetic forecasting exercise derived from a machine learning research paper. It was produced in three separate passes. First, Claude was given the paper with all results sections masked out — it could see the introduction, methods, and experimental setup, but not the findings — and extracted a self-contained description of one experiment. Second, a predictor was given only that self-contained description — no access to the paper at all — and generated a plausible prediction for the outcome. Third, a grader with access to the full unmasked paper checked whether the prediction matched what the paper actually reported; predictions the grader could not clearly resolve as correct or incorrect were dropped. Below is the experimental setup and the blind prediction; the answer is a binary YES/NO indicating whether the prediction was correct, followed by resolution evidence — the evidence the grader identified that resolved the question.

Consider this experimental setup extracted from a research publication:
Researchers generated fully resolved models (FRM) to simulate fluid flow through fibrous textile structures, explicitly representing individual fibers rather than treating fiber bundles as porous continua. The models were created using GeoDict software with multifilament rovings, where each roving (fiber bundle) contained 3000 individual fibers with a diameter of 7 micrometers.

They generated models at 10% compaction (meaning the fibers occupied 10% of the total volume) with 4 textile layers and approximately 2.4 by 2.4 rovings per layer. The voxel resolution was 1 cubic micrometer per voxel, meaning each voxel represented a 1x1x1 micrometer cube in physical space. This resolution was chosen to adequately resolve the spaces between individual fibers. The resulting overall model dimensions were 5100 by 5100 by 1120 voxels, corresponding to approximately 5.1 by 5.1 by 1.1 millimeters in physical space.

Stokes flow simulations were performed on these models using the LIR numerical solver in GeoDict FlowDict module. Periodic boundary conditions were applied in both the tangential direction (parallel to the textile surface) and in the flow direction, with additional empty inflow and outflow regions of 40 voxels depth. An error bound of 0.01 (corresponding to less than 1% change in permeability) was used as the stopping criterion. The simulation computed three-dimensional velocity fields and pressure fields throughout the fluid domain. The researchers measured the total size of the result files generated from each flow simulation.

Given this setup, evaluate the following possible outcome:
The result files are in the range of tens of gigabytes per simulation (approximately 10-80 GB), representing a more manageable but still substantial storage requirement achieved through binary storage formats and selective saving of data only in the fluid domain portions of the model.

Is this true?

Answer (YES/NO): NO